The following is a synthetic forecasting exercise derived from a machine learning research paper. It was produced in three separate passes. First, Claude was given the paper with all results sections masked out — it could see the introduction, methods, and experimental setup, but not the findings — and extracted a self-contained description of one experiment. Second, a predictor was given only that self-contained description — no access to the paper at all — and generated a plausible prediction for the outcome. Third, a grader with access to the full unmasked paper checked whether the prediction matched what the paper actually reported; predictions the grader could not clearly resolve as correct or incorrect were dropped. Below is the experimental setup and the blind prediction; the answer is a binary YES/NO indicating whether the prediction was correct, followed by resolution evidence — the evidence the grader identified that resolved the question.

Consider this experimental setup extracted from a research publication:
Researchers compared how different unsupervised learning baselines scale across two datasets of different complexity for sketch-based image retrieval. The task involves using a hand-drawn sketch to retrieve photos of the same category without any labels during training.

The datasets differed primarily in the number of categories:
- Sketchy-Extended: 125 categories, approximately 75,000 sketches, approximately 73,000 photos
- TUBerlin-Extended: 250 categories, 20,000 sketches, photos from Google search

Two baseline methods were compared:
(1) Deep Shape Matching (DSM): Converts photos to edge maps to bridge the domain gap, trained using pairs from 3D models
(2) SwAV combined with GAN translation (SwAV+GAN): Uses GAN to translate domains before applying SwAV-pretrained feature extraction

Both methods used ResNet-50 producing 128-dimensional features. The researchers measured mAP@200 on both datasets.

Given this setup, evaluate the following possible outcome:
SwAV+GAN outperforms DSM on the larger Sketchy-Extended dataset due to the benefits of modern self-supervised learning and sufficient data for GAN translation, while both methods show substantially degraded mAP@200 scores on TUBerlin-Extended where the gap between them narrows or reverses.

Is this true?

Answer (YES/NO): YES